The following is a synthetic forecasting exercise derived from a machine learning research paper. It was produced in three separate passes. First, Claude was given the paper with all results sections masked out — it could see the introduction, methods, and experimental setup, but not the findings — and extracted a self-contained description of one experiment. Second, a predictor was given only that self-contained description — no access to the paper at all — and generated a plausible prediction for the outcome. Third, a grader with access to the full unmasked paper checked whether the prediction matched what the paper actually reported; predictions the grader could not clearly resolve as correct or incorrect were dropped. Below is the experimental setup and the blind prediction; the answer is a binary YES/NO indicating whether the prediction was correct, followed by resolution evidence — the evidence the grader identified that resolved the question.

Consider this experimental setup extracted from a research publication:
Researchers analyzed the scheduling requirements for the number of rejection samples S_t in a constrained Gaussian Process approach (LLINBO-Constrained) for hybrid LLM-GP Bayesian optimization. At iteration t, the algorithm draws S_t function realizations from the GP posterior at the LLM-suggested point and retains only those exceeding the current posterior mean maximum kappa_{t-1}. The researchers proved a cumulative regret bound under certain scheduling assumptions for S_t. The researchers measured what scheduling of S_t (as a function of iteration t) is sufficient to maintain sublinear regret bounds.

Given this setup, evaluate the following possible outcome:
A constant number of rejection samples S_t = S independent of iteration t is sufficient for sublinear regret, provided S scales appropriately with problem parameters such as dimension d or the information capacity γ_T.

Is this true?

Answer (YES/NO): NO